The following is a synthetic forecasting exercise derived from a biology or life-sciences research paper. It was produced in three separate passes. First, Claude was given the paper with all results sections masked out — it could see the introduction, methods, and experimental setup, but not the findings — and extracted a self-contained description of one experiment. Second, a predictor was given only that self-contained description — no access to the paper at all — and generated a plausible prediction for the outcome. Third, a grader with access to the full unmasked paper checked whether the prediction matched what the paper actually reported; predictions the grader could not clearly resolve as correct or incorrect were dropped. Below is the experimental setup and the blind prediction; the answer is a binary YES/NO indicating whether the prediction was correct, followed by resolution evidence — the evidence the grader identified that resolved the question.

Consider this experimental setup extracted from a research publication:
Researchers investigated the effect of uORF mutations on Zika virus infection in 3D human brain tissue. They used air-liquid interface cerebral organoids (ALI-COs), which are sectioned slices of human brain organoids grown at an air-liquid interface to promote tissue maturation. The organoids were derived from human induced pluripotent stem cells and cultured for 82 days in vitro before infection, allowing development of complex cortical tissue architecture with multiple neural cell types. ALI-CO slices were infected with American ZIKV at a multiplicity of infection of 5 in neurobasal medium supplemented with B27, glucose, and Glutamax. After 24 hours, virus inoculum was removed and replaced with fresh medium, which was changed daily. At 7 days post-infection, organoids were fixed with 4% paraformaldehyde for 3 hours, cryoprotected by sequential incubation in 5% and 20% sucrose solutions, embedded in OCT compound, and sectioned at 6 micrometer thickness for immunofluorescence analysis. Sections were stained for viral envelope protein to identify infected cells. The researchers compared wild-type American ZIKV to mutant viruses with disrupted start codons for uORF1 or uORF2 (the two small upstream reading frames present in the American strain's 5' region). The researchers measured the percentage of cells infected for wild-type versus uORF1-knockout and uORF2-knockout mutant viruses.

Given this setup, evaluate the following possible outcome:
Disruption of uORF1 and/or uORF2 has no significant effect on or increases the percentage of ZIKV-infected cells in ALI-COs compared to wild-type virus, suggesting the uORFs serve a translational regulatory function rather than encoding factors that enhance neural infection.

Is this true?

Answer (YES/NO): NO